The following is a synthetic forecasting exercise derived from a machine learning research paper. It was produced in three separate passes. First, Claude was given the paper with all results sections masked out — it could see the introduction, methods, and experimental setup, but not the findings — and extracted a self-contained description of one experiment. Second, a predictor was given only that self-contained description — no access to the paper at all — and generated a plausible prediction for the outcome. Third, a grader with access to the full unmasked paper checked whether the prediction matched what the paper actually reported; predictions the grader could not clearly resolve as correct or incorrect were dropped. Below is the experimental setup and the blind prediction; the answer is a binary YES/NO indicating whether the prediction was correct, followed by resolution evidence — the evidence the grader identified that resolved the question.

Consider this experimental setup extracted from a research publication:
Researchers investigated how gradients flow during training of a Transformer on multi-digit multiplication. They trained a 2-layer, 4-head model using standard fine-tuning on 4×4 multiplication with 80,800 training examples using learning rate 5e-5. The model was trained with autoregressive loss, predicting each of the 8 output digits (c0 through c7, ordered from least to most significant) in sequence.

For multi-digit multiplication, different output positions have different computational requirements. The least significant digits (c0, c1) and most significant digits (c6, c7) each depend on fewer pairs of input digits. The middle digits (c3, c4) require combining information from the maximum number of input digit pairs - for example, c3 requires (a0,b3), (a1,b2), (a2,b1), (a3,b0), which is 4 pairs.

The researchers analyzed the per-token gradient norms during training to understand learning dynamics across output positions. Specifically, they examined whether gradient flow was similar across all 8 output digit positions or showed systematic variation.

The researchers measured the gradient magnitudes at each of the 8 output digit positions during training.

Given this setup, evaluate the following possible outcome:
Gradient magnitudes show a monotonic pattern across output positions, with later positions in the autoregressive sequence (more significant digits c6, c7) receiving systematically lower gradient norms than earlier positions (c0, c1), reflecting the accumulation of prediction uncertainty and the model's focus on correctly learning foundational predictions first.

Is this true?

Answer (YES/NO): NO